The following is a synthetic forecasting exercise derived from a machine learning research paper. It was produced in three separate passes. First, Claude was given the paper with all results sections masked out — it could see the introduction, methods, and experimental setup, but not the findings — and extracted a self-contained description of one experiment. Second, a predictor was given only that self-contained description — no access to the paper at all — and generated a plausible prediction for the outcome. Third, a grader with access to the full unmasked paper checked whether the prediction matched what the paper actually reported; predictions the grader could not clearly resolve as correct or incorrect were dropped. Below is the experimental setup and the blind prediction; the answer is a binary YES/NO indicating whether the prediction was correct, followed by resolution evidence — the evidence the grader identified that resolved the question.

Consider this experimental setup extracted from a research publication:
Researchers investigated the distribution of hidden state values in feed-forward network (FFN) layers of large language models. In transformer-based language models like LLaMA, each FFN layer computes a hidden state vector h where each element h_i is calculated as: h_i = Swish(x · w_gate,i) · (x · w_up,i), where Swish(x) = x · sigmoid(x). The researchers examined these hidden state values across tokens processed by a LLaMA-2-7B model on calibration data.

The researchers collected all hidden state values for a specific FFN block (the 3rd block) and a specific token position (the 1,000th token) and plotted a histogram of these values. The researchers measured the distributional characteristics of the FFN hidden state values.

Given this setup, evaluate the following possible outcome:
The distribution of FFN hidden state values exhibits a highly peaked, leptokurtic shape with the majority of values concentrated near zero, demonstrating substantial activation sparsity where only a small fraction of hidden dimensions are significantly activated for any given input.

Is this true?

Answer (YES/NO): NO